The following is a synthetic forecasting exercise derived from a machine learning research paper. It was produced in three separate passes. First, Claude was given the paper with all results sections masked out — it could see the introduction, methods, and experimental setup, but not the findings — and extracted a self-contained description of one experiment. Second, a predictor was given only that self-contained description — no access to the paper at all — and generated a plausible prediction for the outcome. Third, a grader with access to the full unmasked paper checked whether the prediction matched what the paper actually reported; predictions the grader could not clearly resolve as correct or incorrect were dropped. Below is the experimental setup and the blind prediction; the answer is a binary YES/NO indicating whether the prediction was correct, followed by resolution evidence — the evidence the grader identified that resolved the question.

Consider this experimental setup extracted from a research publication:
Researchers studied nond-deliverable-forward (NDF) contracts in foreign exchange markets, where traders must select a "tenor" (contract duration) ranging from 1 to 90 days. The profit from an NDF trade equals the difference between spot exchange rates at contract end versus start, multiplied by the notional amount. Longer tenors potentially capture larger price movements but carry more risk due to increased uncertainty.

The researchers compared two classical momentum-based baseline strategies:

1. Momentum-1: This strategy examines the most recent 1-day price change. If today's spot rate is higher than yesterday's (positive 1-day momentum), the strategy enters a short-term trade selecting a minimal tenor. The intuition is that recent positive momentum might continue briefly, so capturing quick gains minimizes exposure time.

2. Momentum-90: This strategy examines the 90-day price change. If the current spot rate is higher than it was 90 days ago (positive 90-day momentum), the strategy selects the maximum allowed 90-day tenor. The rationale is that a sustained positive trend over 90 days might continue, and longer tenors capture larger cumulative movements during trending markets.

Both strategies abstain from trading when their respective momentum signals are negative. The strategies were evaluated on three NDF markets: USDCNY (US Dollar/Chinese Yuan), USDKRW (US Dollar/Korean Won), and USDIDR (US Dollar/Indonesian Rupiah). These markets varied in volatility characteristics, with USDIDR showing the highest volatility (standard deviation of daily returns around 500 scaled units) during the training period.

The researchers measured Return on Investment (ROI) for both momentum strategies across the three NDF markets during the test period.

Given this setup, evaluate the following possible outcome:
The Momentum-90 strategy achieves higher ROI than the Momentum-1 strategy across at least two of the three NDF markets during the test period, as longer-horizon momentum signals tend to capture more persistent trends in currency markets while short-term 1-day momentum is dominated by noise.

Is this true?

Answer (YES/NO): YES